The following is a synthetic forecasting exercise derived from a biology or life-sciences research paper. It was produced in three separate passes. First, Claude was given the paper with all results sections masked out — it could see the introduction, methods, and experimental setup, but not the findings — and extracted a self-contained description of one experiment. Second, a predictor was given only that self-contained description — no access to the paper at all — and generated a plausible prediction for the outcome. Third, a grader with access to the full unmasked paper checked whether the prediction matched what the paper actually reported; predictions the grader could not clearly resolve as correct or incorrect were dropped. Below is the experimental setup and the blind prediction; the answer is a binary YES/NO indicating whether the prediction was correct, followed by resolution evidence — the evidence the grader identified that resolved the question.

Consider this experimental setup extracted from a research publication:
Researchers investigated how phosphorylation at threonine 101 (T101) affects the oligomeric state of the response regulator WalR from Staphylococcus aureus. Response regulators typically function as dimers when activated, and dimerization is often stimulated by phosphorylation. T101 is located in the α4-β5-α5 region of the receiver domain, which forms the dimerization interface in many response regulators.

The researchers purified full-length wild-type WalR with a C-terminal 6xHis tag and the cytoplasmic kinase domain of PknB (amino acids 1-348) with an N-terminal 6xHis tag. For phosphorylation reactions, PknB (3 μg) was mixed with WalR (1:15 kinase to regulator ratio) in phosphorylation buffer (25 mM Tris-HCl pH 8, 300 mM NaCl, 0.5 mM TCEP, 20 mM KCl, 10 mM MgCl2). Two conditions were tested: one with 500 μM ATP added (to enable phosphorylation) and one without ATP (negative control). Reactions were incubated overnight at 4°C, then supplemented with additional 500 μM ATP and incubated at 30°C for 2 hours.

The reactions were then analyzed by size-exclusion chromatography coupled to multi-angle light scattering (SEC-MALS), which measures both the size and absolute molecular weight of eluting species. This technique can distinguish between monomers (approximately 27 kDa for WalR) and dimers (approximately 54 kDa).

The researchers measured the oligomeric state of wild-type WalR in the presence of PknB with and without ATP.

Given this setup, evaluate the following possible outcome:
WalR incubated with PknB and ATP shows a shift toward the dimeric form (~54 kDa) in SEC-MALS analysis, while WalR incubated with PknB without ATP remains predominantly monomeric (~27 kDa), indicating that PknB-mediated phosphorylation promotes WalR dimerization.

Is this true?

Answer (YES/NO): YES